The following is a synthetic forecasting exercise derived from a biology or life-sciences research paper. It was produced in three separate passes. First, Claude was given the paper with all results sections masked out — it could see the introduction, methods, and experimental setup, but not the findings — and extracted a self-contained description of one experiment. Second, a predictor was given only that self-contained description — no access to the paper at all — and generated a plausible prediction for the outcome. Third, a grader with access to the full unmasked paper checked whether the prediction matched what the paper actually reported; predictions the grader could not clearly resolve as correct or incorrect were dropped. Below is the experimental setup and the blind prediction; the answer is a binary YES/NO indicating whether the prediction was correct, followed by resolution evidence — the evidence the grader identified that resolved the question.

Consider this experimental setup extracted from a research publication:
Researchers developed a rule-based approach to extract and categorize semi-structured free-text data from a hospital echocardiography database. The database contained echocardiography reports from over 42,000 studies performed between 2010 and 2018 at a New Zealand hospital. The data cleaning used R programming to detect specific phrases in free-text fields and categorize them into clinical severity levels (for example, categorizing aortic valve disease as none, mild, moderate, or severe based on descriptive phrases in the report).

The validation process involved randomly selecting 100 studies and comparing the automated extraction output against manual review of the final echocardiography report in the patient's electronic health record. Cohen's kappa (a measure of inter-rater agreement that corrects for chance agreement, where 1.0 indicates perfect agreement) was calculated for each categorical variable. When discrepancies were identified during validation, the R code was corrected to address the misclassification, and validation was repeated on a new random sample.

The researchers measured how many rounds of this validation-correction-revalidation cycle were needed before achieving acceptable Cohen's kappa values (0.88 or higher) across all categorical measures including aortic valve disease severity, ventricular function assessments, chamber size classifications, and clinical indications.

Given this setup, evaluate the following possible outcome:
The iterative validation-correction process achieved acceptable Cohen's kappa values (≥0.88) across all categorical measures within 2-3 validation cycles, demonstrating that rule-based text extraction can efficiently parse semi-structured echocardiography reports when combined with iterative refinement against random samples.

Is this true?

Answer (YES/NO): YES